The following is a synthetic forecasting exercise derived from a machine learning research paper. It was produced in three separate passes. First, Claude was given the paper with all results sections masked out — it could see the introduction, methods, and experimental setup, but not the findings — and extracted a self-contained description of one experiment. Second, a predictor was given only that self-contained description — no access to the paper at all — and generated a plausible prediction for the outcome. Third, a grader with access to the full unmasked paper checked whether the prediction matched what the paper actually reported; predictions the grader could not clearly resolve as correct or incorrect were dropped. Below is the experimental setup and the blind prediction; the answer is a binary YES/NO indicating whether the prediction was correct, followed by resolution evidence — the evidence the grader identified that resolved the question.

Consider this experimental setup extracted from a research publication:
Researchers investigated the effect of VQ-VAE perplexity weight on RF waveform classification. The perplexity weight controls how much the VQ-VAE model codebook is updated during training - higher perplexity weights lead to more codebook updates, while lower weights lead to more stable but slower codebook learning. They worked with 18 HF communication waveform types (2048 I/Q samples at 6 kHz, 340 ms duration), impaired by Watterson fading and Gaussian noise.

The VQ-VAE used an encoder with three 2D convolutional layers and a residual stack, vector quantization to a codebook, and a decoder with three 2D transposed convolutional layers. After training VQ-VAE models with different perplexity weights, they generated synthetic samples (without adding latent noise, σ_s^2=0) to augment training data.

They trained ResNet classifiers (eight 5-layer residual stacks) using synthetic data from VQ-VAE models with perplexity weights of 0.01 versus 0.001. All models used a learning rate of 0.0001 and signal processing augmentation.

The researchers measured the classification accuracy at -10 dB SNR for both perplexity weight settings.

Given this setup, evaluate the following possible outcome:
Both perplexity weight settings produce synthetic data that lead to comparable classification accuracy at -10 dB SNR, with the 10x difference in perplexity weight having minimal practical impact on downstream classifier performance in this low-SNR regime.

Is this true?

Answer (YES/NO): NO